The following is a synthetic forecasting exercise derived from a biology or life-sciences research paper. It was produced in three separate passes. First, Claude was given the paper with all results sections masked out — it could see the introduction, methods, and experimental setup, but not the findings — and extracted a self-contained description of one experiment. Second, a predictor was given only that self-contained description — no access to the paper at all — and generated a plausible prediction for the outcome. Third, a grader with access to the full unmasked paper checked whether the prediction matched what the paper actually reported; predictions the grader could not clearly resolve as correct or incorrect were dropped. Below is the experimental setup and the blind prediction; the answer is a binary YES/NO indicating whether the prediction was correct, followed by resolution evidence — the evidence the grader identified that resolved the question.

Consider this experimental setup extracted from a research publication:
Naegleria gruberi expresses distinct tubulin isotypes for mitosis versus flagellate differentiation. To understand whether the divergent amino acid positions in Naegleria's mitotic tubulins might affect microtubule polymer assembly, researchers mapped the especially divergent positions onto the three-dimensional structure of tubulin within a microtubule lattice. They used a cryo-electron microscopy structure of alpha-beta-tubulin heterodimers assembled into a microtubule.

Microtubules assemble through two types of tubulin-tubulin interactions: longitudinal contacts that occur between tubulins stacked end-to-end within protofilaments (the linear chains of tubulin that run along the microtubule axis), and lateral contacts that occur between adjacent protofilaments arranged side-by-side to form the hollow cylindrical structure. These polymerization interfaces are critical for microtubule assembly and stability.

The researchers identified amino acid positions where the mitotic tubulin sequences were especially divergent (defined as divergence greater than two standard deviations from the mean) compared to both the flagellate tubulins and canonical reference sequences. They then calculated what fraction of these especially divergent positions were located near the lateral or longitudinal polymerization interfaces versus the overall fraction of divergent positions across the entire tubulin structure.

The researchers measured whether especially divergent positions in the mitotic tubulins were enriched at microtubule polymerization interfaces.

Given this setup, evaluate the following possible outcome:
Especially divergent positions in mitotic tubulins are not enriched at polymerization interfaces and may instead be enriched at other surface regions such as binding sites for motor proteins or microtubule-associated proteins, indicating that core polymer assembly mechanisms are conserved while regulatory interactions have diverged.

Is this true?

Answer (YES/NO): NO